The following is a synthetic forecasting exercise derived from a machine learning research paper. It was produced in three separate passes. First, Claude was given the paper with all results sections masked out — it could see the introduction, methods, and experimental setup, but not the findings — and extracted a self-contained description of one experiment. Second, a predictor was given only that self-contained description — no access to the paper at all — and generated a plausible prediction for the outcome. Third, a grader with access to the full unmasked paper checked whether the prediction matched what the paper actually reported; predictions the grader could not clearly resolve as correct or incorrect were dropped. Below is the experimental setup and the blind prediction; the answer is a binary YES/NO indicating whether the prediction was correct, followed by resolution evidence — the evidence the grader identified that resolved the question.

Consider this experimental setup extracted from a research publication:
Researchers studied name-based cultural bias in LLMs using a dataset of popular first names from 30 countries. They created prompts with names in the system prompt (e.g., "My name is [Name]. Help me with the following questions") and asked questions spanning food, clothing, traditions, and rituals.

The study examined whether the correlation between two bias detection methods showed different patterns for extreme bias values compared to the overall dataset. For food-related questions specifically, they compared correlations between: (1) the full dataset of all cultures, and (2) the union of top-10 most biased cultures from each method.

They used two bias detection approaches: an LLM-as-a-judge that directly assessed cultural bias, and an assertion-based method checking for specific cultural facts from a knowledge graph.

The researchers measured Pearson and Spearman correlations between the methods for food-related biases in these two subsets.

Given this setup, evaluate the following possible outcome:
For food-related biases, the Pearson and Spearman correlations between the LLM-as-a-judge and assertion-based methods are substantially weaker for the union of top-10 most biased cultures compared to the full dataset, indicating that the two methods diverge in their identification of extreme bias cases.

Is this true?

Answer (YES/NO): NO